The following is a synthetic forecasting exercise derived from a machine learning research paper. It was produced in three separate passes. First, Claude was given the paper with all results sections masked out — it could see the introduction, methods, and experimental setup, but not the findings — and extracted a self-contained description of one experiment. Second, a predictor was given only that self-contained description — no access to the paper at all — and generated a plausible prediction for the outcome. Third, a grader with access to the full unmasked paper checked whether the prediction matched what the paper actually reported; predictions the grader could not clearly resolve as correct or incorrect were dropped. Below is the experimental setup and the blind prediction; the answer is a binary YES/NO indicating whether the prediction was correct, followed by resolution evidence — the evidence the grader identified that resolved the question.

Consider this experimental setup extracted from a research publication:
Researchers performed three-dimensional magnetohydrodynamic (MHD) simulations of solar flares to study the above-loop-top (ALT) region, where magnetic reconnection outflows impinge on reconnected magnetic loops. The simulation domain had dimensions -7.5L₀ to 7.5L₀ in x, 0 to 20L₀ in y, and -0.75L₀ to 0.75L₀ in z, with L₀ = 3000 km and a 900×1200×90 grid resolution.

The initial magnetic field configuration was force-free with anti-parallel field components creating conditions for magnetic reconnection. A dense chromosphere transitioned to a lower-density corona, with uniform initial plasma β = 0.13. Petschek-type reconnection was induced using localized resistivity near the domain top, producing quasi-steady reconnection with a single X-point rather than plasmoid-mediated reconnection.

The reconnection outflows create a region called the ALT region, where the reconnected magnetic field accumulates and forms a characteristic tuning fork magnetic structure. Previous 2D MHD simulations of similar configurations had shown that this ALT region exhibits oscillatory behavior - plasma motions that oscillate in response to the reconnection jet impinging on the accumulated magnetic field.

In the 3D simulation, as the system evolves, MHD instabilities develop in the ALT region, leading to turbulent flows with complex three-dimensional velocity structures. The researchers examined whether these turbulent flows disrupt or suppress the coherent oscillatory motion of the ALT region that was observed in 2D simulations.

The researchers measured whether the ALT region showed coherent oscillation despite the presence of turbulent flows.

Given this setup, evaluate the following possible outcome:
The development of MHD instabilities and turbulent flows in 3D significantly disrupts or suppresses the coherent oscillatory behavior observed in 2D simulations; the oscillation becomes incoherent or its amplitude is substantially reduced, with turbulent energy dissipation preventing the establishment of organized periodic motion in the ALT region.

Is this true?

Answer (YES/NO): NO